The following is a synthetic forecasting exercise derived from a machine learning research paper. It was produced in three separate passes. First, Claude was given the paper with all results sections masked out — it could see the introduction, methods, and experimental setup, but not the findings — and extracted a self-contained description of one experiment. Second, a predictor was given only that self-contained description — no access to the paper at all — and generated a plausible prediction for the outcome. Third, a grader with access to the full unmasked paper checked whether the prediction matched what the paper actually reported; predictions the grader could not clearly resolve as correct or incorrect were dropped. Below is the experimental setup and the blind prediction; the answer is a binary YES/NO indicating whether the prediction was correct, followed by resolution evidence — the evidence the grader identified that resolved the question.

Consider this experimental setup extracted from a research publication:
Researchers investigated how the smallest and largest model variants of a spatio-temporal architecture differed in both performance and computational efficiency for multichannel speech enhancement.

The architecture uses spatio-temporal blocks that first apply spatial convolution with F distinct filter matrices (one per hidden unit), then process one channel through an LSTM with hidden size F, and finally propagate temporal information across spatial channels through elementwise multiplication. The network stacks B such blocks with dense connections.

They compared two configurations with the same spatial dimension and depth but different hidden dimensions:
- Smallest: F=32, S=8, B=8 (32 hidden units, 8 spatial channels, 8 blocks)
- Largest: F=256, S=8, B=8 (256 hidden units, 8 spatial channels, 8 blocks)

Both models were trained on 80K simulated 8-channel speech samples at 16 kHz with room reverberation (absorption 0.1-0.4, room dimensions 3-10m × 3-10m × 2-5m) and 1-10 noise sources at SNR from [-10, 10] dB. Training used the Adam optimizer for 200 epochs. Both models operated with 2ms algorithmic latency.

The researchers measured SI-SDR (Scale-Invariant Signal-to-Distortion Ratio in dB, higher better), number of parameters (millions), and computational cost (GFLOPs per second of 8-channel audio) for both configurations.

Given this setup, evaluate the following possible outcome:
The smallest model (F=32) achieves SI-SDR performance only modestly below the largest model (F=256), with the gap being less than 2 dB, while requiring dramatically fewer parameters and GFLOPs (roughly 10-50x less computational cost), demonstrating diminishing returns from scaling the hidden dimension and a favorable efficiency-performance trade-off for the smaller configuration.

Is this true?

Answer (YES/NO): NO